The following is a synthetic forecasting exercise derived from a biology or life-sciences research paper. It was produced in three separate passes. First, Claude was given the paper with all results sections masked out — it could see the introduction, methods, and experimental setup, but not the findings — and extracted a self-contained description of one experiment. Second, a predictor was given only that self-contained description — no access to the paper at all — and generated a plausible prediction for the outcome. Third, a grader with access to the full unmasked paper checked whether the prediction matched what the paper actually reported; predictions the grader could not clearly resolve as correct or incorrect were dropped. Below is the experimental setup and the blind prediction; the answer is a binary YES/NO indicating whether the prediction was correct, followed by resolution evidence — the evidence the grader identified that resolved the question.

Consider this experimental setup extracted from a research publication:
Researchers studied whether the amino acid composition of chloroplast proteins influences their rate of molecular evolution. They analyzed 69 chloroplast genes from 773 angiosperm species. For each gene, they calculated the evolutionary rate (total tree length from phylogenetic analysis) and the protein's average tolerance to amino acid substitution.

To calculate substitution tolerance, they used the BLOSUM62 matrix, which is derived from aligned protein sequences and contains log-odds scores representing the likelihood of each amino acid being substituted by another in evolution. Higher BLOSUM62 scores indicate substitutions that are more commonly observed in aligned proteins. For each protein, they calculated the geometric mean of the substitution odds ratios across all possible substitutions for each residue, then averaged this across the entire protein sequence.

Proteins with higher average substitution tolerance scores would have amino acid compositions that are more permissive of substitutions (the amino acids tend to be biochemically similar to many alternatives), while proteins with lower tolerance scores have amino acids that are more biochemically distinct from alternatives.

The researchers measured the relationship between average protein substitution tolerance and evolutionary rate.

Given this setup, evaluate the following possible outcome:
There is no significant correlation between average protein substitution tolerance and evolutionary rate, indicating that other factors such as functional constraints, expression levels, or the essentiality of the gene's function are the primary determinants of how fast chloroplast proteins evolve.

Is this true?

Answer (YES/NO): NO